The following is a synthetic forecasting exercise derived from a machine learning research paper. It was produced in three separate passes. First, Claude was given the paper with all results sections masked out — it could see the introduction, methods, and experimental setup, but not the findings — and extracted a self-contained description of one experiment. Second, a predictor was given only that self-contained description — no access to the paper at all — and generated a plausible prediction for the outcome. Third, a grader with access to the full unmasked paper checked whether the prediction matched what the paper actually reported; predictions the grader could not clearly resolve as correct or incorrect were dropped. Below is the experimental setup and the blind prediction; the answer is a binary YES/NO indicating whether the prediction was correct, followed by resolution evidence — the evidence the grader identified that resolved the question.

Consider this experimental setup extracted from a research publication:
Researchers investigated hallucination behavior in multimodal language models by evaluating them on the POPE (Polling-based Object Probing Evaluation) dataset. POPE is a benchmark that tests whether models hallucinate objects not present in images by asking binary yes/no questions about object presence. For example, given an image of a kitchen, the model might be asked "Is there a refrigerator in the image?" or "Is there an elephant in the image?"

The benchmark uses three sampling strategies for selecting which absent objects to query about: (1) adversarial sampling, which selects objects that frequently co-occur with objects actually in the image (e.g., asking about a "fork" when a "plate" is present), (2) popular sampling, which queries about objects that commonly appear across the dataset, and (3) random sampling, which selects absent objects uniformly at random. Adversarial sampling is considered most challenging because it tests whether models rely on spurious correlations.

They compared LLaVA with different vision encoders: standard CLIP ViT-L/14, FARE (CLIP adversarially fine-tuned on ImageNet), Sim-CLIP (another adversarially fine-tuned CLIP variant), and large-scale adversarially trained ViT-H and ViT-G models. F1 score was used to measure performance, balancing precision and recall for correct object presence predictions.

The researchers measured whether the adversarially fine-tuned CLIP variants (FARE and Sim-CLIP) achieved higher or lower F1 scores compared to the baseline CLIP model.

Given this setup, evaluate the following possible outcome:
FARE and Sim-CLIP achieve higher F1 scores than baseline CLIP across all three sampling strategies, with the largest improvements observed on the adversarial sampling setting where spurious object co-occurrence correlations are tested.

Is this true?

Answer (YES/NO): NO